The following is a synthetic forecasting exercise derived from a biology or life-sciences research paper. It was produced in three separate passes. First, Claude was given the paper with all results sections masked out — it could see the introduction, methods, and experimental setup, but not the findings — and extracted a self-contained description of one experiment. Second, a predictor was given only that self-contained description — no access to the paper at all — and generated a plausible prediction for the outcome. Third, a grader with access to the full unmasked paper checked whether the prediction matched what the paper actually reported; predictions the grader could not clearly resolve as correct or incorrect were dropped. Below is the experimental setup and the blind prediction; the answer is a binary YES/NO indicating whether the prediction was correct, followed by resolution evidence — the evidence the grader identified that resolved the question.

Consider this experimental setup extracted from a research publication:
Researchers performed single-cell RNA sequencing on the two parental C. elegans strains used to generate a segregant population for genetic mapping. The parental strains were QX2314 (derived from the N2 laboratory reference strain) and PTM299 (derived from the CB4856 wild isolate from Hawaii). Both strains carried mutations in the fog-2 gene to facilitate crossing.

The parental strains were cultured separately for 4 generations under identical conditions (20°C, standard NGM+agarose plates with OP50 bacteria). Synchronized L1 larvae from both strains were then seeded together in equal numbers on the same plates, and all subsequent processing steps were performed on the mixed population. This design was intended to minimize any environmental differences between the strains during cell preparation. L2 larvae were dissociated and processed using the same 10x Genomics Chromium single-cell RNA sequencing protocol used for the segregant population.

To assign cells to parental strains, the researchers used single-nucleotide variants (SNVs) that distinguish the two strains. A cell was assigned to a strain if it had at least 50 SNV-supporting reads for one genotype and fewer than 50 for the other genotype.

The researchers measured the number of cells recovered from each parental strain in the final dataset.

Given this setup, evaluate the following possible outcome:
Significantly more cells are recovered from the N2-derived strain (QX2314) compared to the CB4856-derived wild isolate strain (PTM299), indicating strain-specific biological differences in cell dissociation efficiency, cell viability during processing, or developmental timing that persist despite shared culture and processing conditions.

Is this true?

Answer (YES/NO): YES